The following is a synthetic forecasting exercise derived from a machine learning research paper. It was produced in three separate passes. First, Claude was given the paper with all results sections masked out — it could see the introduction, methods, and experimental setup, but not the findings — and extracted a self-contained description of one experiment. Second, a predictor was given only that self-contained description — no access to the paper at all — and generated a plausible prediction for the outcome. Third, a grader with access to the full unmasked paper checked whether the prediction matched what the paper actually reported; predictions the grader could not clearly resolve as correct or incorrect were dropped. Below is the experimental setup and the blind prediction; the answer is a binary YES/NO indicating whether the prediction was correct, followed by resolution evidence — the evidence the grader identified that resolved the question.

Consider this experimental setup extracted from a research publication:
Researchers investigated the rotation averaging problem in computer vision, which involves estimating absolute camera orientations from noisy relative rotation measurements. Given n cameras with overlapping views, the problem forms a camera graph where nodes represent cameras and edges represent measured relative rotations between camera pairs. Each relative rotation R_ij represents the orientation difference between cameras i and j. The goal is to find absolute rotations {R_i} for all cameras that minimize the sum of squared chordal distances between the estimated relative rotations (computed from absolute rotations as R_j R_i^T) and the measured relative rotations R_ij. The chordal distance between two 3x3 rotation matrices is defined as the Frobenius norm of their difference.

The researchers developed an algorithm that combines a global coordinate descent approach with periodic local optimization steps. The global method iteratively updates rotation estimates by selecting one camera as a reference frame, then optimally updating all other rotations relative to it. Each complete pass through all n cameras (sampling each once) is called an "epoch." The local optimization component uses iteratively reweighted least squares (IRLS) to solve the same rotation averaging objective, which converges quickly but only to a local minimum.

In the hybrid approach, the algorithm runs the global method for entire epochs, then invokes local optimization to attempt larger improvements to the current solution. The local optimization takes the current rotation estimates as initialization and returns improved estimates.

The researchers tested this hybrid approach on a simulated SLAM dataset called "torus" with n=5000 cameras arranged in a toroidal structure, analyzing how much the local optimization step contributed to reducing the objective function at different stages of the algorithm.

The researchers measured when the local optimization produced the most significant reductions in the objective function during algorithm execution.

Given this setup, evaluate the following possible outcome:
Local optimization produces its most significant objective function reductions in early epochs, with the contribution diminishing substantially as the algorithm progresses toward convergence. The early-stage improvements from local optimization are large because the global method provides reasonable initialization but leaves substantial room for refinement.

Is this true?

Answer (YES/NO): YES